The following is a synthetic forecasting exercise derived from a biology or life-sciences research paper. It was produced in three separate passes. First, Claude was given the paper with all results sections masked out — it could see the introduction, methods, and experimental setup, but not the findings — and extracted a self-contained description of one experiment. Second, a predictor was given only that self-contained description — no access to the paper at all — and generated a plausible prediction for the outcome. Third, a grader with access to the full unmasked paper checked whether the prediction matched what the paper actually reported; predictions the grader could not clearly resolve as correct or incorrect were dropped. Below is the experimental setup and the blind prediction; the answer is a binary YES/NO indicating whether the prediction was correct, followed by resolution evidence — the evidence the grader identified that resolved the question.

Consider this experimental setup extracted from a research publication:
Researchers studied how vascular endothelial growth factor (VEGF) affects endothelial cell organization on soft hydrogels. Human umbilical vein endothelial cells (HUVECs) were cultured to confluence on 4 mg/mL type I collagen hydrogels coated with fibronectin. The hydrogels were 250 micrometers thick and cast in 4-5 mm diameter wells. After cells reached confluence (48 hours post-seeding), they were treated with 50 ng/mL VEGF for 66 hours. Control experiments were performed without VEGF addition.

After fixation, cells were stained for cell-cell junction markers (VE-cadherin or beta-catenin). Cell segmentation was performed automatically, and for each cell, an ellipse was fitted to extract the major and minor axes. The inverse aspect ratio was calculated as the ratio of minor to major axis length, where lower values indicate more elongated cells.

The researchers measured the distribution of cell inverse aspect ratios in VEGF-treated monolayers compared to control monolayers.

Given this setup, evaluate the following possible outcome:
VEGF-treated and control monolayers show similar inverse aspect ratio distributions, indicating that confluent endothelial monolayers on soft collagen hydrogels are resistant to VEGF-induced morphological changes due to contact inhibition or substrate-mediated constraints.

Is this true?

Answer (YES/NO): NO